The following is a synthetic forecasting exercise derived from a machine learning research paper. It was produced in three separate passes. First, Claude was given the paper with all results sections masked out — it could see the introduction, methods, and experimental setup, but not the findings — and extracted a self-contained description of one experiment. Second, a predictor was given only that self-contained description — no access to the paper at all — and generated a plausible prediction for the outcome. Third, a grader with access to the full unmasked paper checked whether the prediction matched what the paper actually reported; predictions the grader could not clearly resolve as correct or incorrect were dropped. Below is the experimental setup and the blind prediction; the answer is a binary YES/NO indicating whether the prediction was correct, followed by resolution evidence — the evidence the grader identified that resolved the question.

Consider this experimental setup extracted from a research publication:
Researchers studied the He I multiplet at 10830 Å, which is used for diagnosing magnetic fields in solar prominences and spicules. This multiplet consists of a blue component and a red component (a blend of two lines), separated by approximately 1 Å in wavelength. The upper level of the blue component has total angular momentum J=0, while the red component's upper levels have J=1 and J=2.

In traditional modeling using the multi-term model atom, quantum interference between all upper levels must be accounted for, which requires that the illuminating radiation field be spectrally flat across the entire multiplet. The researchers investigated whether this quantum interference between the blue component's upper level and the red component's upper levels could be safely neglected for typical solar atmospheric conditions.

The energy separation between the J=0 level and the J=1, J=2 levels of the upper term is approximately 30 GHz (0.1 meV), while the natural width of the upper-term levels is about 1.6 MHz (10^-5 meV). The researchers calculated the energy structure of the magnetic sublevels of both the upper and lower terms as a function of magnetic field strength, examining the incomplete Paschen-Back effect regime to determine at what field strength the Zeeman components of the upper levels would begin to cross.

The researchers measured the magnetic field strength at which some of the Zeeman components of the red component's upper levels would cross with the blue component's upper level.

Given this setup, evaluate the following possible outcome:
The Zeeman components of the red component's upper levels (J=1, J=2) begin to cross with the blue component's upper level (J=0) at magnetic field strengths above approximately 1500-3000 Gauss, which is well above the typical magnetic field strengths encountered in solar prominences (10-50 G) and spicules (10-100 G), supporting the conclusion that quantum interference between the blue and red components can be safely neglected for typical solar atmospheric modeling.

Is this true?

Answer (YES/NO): NO